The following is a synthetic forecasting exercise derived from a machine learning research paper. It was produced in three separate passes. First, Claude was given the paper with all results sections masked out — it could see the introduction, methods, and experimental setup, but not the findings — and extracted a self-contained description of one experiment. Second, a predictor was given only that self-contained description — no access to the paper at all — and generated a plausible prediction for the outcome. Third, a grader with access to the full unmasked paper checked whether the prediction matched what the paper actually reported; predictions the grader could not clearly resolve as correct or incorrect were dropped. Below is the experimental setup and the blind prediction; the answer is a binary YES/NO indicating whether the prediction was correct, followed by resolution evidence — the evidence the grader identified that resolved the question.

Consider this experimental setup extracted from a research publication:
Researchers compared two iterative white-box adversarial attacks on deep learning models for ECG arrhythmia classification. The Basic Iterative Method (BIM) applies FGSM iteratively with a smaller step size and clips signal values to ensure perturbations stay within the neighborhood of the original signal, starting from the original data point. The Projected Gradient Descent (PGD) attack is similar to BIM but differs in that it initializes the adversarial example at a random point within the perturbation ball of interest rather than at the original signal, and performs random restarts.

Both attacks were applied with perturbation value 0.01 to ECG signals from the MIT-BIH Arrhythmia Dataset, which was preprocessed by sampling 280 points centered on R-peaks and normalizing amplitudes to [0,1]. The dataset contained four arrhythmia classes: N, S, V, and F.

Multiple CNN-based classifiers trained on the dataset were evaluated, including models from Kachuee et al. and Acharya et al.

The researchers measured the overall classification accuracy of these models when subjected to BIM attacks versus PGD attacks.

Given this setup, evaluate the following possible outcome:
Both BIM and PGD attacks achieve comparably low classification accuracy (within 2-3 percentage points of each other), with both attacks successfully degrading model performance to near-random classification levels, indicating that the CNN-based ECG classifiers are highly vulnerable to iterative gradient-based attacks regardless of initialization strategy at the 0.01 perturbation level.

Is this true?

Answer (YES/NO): NO